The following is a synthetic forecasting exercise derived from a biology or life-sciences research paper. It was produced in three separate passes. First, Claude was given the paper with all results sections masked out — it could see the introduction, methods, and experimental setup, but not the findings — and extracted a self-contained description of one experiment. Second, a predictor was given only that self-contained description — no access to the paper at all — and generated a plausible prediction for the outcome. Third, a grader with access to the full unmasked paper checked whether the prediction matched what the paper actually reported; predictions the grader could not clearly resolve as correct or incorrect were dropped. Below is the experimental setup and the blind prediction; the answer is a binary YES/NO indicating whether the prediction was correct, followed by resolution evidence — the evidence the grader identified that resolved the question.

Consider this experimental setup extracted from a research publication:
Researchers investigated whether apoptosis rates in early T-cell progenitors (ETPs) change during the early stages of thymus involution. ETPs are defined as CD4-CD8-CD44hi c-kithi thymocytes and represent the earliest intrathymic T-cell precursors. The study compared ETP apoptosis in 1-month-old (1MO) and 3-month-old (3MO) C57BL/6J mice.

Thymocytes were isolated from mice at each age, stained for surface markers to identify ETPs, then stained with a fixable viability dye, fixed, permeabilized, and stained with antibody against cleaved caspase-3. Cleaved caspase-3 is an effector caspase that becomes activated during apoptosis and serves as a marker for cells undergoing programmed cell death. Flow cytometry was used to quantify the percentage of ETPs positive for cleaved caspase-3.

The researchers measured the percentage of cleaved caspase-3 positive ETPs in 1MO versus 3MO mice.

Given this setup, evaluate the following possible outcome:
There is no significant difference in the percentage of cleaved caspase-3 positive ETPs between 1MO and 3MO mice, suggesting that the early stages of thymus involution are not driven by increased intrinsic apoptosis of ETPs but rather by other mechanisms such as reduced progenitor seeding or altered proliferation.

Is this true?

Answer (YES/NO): YES